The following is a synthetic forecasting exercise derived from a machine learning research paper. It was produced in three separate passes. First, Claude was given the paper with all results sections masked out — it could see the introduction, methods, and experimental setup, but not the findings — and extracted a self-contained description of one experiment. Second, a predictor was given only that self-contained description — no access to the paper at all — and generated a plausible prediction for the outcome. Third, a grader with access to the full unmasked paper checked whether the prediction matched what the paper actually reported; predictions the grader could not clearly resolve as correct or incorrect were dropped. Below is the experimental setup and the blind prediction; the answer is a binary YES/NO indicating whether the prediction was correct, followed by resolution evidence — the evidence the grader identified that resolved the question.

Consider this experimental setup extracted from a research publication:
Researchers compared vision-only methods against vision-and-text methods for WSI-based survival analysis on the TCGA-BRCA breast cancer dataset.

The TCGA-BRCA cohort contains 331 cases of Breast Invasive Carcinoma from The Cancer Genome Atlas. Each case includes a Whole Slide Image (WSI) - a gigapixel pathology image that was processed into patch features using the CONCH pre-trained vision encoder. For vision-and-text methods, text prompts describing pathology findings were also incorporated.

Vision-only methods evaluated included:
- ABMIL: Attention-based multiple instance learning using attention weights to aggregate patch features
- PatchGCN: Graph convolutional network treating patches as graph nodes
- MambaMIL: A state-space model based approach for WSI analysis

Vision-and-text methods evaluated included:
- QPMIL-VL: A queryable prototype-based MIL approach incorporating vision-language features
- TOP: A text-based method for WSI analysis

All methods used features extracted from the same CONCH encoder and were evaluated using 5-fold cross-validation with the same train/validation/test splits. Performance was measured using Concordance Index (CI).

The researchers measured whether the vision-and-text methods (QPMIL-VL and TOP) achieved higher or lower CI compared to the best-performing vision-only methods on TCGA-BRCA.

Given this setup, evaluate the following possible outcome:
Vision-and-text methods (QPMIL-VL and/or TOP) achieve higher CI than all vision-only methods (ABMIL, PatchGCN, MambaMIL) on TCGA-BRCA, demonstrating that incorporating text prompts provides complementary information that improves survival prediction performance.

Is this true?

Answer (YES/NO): NO